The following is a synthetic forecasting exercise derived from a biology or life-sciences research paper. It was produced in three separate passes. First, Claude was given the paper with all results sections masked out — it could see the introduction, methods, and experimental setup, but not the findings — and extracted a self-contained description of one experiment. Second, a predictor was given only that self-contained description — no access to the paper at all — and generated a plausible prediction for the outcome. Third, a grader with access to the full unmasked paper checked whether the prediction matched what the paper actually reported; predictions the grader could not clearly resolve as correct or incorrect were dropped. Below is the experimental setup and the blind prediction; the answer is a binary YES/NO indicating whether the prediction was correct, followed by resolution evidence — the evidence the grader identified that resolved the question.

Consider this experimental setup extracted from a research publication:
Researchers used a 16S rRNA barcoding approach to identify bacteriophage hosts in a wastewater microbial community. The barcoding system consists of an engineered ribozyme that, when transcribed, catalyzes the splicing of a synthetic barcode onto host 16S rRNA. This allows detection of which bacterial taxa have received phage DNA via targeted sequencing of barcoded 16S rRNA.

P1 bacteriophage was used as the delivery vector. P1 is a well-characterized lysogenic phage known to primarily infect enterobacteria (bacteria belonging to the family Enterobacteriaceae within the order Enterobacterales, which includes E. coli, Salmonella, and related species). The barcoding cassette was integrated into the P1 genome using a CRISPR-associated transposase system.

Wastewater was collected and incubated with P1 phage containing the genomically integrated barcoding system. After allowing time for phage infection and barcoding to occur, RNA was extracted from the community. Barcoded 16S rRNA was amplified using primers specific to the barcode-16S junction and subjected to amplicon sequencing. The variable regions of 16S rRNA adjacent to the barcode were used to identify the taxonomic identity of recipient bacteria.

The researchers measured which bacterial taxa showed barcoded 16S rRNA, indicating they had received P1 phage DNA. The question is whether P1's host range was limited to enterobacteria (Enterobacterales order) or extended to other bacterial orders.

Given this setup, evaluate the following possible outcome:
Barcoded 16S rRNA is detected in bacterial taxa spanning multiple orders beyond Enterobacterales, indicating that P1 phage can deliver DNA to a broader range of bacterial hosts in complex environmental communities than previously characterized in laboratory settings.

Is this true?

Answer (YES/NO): YES